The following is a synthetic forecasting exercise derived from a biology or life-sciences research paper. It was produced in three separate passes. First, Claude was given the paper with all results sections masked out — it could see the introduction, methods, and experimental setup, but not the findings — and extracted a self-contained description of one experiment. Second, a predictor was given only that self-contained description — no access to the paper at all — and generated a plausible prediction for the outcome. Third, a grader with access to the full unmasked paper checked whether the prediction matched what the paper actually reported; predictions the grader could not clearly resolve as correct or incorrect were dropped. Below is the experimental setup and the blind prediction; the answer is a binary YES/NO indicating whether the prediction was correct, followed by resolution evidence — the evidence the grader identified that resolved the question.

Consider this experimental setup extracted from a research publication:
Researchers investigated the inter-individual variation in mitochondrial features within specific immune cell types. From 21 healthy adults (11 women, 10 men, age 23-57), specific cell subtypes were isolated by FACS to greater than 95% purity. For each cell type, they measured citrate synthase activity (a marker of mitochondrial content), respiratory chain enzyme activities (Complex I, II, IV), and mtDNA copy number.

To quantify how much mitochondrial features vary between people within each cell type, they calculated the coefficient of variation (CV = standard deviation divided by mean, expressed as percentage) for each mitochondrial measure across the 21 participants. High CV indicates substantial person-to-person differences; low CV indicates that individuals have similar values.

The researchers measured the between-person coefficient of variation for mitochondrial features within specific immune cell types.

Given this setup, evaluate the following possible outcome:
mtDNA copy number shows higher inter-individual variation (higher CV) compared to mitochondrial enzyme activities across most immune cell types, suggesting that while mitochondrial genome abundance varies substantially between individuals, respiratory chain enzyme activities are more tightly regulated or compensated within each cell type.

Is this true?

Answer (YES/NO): NO